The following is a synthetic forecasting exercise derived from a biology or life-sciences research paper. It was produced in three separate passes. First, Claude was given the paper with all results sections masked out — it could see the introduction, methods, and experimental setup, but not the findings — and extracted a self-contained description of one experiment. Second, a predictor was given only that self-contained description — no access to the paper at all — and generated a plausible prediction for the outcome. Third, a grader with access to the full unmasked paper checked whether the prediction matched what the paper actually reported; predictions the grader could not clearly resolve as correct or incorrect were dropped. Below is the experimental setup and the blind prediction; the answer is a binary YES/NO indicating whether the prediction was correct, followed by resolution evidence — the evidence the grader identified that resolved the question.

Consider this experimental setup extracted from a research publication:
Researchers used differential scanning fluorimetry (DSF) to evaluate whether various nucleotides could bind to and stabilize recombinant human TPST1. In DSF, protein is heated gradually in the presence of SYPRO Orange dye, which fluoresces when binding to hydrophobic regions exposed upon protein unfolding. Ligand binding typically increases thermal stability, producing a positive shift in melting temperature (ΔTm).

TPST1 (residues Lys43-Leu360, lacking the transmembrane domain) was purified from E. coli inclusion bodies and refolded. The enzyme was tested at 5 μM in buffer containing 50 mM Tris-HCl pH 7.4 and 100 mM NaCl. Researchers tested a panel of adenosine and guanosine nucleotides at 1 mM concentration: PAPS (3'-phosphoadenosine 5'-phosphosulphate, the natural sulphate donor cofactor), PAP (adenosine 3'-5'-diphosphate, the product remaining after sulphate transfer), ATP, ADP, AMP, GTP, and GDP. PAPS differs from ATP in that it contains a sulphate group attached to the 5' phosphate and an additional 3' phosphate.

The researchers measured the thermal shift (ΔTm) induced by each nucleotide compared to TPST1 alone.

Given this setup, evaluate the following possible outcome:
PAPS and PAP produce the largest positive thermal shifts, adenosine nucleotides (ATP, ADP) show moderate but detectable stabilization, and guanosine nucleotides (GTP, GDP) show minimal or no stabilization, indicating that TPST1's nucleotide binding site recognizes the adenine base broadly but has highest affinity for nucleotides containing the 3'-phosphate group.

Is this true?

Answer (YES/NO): NO